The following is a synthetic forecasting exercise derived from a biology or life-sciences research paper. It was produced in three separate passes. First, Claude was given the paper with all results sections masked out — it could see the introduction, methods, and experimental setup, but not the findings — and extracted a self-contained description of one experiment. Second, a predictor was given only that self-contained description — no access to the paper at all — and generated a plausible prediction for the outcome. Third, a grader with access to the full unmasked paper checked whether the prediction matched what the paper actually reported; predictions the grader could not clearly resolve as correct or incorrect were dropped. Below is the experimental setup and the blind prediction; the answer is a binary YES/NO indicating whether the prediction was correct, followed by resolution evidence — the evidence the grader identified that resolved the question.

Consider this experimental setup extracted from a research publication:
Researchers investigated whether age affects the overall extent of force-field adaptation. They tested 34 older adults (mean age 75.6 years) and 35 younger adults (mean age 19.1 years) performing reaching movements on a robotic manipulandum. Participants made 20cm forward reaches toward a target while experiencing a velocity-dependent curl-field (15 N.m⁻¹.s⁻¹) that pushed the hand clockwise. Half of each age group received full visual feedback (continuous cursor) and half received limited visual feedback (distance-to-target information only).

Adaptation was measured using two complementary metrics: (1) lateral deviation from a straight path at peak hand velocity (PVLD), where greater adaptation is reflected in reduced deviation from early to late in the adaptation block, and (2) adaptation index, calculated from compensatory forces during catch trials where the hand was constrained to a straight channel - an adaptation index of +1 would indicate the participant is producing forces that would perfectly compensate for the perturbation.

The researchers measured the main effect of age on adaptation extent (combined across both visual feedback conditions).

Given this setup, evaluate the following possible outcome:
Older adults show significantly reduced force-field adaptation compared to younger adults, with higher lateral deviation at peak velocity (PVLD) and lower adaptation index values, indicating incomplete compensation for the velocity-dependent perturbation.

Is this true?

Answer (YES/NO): NO